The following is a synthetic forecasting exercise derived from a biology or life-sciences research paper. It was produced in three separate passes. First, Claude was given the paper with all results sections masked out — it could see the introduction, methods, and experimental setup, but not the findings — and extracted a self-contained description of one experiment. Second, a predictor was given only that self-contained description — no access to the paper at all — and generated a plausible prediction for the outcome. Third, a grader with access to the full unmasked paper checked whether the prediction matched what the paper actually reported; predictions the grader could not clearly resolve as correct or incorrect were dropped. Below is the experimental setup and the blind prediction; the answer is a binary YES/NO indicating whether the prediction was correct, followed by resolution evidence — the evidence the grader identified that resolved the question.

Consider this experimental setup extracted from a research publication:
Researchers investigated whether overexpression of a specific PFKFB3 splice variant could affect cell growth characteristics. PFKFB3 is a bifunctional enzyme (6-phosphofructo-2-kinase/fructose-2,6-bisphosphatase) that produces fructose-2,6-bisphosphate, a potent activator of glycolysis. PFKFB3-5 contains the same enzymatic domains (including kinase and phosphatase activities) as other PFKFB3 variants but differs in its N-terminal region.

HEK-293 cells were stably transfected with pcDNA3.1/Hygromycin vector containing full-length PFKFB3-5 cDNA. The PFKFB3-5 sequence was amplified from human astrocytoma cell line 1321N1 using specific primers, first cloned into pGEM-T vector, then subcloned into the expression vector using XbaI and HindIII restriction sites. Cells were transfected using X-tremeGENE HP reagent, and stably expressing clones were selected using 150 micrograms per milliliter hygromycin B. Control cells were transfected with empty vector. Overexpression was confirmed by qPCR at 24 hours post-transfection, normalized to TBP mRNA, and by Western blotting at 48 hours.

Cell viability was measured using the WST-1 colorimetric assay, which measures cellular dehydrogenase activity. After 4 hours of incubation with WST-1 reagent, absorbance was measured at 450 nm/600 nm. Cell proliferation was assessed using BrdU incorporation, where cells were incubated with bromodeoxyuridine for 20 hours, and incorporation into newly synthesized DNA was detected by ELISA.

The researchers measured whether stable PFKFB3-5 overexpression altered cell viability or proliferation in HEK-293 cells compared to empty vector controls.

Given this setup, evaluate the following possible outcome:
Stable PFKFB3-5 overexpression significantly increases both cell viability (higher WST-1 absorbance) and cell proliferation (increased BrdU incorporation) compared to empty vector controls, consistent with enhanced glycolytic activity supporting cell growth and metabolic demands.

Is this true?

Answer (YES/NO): NO